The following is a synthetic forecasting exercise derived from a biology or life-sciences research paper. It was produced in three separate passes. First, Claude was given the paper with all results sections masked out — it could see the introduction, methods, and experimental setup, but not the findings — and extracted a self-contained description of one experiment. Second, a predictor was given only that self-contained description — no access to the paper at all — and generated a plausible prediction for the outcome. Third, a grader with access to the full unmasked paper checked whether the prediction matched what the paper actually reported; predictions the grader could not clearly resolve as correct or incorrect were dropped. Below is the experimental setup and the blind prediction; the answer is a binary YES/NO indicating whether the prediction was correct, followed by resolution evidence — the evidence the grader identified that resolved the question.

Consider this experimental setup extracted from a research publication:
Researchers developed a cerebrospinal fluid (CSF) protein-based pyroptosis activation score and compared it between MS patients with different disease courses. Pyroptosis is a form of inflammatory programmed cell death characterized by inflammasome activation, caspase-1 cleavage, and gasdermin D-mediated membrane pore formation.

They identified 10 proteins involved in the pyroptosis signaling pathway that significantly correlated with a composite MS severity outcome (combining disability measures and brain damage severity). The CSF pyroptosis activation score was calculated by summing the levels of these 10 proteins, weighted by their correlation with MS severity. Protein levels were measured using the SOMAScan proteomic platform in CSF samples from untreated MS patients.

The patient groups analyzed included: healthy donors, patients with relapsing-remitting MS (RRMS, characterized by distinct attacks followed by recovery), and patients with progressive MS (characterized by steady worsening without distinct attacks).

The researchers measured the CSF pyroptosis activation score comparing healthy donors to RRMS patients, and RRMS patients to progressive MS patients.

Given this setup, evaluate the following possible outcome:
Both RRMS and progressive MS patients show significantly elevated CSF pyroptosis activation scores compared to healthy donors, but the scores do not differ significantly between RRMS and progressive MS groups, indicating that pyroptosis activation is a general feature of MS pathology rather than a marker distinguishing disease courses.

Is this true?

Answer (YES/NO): NO